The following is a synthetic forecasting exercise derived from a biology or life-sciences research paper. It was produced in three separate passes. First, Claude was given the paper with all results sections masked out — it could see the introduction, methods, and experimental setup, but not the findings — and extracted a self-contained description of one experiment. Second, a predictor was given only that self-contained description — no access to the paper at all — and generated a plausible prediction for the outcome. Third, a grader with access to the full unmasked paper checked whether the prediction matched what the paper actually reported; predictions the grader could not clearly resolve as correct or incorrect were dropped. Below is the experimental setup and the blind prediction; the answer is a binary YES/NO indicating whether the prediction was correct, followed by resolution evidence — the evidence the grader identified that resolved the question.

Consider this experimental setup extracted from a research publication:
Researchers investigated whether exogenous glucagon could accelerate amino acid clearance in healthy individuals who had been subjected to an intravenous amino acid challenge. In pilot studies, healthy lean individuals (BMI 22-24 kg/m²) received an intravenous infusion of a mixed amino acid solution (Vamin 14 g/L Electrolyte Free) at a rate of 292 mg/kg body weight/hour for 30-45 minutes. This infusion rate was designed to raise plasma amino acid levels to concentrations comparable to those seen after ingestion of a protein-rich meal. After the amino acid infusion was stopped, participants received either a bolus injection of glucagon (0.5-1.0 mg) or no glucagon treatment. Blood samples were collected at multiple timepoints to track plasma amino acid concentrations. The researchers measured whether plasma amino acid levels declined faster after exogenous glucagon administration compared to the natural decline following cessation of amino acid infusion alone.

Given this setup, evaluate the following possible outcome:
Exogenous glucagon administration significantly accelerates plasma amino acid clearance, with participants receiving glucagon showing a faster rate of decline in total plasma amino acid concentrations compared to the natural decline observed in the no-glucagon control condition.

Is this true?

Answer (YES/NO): YES